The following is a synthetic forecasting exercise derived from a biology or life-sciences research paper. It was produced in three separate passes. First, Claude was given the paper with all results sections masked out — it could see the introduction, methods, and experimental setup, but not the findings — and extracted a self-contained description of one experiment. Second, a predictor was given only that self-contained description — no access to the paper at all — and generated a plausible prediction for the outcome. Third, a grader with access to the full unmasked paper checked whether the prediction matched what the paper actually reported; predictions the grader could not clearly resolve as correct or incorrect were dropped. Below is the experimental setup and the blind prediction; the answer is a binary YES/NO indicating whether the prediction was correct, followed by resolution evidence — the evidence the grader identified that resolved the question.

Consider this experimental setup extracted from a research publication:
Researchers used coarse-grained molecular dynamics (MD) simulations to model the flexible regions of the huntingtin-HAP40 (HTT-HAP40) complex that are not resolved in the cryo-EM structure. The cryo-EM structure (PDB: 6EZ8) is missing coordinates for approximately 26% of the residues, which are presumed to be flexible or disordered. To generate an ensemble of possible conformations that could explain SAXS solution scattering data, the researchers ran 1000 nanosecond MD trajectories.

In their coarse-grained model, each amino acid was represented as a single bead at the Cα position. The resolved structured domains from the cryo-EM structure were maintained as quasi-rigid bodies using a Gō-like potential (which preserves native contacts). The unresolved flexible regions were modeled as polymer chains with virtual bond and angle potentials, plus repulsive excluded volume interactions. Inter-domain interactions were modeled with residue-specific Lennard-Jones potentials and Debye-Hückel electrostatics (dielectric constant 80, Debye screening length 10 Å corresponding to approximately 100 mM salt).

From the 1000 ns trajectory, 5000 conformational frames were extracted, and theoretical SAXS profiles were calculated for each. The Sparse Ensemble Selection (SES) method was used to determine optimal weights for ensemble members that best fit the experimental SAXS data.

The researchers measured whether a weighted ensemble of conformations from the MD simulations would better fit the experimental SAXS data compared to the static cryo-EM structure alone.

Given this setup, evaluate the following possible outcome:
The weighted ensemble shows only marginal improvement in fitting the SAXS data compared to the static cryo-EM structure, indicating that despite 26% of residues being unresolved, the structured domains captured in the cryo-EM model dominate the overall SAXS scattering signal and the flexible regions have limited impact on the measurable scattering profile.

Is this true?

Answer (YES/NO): NO